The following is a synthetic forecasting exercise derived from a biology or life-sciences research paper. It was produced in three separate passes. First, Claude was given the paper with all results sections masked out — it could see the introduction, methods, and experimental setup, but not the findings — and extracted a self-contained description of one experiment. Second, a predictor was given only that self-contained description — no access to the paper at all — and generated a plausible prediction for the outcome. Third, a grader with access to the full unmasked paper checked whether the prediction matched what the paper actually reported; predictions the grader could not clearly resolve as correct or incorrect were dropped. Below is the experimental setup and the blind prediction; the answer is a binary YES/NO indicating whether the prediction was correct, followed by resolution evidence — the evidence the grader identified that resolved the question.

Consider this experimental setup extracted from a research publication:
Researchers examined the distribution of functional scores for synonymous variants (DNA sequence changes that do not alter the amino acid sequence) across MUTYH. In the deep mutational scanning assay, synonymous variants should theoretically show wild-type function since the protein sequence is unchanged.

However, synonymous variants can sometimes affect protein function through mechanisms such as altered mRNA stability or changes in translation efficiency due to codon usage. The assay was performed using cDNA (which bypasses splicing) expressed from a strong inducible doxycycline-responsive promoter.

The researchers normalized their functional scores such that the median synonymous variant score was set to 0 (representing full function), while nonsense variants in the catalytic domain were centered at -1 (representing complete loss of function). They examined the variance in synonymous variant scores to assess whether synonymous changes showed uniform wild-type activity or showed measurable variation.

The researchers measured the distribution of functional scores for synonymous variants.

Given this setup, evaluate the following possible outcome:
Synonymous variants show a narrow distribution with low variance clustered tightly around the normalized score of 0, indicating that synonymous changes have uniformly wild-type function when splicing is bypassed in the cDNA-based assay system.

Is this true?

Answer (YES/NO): YES